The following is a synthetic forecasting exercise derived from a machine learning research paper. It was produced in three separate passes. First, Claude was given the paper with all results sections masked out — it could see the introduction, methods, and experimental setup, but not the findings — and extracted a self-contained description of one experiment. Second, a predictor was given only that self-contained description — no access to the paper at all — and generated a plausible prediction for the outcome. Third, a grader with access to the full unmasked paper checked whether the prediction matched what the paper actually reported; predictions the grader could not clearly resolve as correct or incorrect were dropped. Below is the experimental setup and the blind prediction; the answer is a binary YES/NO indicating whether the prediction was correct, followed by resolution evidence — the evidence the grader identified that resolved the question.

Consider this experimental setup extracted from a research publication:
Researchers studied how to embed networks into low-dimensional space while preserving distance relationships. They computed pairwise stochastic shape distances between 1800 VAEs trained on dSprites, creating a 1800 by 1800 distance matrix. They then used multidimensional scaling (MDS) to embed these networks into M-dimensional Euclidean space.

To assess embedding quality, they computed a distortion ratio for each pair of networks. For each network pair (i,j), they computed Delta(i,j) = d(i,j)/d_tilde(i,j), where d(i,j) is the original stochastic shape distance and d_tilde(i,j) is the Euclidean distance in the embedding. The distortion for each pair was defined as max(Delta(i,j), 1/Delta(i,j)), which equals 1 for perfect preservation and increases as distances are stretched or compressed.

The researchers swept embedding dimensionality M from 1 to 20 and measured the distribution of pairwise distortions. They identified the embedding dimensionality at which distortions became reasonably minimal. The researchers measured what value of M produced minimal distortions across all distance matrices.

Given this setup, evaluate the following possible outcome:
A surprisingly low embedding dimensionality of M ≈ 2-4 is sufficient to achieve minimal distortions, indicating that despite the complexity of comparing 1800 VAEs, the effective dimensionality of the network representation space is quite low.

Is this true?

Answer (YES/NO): NO